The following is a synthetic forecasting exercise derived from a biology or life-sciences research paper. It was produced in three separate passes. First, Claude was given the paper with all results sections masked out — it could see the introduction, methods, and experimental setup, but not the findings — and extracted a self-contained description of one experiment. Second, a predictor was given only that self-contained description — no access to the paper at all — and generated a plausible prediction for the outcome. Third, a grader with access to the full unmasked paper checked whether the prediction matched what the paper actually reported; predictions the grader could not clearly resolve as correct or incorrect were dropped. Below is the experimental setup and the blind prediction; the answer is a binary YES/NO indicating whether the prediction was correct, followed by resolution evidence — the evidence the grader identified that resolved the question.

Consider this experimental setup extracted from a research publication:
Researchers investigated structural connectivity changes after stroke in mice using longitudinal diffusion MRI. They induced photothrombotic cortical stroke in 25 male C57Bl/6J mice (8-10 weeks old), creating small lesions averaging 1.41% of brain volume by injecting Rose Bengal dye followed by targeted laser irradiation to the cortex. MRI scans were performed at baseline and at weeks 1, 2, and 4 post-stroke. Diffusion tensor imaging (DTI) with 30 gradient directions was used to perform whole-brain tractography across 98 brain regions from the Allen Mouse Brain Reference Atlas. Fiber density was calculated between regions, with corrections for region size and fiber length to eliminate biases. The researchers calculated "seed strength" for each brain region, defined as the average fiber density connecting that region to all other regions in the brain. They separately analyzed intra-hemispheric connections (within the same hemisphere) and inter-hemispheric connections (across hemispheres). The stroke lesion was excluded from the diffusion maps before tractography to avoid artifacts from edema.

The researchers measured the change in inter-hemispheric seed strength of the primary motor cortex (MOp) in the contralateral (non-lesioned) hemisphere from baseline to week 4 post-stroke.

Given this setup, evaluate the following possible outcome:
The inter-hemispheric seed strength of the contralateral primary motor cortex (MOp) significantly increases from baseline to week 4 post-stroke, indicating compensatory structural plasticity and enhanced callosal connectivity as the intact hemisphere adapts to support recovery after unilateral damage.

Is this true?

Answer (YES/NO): NO